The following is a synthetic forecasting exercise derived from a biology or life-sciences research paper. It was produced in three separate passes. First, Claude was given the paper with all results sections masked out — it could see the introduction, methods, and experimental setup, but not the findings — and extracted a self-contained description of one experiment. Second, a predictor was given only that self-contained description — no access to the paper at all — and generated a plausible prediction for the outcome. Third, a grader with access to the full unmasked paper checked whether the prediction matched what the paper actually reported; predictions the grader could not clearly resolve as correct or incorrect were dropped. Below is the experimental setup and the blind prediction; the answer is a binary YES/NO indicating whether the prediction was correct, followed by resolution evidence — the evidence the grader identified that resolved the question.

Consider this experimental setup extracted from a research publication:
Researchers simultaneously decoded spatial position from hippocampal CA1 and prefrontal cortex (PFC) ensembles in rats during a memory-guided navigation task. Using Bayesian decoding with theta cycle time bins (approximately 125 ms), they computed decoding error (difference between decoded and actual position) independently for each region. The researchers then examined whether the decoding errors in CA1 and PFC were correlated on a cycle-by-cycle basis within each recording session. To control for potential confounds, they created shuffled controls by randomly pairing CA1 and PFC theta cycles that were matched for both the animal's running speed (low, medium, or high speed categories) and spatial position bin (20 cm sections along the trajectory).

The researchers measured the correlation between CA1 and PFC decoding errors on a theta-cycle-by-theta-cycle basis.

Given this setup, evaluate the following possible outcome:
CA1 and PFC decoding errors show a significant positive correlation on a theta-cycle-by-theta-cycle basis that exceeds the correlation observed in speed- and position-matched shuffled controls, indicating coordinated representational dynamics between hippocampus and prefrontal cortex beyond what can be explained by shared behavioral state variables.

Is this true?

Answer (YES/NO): YES